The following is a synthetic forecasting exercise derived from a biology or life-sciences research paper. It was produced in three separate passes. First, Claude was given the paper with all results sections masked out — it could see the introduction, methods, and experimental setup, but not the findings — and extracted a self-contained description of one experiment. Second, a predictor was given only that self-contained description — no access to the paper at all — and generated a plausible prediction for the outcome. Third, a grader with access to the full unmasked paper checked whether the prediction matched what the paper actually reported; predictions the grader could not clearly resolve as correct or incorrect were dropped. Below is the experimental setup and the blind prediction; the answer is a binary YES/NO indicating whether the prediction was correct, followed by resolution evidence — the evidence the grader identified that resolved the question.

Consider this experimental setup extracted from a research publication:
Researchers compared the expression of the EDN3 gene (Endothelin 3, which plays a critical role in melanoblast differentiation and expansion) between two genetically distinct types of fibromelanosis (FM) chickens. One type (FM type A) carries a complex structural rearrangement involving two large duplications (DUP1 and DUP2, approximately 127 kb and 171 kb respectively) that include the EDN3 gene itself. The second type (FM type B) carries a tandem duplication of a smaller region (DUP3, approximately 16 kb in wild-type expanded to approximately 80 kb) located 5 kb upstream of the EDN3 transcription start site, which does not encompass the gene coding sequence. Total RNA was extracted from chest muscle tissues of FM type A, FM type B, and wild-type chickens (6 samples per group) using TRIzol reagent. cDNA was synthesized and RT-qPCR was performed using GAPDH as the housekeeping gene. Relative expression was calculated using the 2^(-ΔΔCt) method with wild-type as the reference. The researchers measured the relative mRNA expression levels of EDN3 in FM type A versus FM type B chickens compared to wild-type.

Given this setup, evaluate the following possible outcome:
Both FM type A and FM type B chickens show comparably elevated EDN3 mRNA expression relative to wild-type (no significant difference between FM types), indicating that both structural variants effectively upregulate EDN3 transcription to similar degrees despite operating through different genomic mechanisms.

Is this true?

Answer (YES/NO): NO